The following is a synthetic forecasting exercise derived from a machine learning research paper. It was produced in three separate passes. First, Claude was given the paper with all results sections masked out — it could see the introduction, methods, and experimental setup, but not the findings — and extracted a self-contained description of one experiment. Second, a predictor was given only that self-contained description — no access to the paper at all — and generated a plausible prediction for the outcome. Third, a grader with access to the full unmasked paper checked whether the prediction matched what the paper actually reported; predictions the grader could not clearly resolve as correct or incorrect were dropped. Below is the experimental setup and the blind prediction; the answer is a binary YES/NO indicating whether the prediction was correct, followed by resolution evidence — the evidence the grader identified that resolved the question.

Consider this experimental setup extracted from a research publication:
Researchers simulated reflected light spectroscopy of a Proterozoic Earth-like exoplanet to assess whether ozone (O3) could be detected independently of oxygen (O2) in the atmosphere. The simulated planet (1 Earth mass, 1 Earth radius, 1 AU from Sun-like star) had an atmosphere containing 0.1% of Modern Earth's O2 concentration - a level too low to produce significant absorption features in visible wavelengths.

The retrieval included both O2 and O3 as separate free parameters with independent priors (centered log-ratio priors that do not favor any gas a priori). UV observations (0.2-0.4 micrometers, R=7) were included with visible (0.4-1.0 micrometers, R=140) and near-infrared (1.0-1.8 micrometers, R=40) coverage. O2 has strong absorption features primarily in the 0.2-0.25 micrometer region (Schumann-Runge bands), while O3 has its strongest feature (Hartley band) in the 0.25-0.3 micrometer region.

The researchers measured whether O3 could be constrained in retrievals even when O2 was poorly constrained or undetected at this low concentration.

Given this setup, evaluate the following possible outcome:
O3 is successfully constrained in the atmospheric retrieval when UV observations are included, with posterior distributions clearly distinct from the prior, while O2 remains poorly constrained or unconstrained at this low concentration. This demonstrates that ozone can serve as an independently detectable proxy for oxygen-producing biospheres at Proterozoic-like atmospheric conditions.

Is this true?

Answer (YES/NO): YES